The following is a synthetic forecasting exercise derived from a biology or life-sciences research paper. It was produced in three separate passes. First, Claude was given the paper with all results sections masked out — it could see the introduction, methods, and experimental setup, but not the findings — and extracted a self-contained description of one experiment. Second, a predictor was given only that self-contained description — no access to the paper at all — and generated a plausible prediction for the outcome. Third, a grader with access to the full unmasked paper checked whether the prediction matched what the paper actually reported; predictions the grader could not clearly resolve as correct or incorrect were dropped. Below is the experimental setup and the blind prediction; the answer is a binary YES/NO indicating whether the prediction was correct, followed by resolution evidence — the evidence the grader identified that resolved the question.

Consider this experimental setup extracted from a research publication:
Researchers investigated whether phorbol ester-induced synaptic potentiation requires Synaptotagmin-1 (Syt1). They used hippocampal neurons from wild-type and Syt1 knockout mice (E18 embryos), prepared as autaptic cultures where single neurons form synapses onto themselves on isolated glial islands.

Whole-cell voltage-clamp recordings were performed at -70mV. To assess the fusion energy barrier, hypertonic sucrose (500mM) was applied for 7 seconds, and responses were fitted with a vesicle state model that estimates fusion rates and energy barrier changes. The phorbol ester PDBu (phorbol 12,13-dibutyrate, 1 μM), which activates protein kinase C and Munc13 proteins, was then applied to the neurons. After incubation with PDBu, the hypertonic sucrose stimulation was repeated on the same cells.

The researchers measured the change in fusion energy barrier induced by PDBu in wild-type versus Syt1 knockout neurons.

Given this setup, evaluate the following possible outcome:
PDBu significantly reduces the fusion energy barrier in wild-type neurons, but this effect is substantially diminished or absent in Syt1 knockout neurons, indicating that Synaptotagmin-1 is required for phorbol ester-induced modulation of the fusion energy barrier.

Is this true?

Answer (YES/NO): NO